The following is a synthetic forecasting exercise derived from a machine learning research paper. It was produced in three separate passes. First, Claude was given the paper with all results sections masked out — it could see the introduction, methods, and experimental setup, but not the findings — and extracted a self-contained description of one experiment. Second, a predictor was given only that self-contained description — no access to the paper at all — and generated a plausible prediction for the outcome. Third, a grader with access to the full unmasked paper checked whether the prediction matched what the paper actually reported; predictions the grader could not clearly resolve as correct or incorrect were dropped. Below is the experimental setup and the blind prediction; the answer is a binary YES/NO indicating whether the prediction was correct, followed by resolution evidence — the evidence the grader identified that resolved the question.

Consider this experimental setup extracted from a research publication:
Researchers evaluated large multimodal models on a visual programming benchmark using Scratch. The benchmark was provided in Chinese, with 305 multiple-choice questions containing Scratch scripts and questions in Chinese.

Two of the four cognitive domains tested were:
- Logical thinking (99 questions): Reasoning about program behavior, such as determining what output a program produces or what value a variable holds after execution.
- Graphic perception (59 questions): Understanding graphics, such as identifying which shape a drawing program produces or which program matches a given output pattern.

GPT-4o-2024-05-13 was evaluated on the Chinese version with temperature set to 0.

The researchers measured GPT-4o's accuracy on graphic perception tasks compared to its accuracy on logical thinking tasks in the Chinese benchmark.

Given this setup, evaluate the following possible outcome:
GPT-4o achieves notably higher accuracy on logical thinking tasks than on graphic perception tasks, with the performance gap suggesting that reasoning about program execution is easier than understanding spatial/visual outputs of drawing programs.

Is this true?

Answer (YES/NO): NO